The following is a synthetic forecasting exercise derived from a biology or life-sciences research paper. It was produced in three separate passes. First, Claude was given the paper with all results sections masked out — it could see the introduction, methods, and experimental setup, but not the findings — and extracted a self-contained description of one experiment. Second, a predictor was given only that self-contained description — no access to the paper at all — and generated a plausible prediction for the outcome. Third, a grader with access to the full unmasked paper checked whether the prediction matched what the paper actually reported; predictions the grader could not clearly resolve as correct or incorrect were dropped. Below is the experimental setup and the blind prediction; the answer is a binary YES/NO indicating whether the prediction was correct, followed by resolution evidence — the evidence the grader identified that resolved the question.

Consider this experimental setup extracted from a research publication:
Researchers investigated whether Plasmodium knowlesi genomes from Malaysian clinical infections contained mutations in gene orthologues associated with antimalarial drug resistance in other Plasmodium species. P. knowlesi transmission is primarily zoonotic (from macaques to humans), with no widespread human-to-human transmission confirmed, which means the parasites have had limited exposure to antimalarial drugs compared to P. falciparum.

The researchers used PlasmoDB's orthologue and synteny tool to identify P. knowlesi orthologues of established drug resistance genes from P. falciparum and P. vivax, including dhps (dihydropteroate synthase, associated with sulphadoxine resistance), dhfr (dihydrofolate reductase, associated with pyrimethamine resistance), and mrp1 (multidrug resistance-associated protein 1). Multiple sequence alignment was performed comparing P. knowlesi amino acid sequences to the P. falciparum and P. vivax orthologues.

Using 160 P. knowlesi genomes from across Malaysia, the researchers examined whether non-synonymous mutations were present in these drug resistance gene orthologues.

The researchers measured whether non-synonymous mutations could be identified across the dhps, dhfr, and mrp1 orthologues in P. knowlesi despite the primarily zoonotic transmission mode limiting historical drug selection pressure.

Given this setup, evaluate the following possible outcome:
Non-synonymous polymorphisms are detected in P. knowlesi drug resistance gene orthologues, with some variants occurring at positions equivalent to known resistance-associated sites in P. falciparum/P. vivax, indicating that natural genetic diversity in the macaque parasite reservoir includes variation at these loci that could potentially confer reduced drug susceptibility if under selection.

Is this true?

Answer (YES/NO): NO